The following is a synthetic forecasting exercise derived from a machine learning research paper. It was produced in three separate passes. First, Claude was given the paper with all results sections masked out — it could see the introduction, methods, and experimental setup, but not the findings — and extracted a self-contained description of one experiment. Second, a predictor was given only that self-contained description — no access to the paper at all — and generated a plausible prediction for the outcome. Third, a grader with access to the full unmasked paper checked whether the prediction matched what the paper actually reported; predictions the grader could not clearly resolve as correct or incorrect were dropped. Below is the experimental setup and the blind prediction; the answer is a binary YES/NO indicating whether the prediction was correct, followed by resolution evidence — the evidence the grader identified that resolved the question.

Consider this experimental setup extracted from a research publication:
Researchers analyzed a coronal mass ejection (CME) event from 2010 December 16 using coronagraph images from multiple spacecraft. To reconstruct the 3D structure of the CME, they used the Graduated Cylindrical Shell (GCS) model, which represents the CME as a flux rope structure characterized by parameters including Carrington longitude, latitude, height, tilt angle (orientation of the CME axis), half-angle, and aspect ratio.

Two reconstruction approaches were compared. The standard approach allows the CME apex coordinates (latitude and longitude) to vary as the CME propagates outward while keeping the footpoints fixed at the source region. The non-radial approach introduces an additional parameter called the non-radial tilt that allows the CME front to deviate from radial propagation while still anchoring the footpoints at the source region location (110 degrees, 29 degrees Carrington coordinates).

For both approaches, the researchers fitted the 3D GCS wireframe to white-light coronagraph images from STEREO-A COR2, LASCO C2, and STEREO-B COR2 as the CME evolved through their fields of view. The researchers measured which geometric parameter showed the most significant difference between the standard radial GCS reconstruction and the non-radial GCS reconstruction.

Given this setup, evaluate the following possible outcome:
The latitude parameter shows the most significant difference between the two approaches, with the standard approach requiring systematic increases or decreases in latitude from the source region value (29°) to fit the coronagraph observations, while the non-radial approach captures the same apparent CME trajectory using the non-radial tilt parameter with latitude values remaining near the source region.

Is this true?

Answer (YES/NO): NO